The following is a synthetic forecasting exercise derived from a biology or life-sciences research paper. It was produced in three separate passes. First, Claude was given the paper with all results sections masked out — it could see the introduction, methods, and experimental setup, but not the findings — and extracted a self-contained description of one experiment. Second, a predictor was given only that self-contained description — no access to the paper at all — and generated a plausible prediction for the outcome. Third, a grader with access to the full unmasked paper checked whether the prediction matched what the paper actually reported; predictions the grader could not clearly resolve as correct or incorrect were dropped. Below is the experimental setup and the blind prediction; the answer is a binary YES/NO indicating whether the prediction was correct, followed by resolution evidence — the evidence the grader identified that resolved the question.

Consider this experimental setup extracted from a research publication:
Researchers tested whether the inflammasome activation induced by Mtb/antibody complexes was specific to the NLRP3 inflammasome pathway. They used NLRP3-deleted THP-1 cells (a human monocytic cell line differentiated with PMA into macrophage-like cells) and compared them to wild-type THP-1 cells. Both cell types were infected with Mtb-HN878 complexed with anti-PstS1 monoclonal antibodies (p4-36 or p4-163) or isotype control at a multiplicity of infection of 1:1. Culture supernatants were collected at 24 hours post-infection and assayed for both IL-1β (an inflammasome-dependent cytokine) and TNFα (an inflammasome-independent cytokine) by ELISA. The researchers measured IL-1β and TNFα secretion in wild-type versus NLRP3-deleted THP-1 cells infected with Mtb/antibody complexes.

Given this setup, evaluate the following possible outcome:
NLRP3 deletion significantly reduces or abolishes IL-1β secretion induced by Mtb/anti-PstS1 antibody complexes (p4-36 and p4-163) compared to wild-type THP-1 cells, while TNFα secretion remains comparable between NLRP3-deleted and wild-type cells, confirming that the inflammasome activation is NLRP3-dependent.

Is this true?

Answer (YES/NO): YES